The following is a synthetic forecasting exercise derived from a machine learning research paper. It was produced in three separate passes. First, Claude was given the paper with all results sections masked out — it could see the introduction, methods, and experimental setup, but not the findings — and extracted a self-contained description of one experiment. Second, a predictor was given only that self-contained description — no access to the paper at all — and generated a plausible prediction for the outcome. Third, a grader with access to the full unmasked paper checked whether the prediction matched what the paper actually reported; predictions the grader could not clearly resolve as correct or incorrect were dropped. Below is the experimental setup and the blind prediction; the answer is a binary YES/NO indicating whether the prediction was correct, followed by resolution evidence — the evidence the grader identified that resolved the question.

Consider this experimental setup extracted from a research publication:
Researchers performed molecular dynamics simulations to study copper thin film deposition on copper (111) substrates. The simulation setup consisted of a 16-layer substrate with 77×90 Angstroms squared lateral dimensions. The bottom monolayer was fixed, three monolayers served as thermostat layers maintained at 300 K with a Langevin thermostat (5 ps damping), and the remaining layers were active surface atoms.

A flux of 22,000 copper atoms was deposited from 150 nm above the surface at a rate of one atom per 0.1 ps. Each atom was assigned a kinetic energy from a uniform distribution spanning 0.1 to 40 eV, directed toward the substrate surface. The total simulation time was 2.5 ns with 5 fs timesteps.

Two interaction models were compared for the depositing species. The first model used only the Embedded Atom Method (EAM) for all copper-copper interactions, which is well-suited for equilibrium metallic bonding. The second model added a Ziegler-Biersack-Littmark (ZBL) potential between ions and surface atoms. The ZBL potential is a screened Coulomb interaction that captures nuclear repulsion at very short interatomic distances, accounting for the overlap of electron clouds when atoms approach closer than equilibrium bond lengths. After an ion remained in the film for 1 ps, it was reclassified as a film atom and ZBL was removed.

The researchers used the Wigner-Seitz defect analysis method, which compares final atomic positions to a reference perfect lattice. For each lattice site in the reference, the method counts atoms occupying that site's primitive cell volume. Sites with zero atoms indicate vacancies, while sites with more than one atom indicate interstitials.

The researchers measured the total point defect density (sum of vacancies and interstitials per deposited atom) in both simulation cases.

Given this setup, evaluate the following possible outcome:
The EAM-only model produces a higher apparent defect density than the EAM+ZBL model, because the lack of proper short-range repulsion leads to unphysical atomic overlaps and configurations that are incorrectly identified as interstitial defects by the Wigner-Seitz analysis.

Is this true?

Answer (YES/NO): NO